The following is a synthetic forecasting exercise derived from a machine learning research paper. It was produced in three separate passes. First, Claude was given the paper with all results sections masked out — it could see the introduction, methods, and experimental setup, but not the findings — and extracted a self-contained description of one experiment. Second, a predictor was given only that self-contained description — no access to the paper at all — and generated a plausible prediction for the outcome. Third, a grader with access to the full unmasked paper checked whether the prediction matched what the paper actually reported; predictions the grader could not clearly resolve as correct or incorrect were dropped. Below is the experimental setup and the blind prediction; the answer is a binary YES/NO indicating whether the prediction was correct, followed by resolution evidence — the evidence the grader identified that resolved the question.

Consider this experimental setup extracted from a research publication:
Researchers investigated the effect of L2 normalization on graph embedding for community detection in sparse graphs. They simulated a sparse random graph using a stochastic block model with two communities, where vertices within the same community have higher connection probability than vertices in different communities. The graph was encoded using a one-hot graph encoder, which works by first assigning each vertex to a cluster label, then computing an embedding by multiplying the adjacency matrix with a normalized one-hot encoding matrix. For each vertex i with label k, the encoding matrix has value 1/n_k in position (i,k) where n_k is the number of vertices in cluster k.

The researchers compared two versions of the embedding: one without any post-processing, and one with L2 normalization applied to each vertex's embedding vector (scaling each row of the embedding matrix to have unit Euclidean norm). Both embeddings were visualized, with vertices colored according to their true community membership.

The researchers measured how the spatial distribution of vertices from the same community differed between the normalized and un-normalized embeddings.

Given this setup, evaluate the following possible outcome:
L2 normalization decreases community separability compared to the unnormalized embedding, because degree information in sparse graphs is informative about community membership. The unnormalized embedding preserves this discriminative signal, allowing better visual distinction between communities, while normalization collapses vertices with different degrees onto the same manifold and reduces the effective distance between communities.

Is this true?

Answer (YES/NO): NO